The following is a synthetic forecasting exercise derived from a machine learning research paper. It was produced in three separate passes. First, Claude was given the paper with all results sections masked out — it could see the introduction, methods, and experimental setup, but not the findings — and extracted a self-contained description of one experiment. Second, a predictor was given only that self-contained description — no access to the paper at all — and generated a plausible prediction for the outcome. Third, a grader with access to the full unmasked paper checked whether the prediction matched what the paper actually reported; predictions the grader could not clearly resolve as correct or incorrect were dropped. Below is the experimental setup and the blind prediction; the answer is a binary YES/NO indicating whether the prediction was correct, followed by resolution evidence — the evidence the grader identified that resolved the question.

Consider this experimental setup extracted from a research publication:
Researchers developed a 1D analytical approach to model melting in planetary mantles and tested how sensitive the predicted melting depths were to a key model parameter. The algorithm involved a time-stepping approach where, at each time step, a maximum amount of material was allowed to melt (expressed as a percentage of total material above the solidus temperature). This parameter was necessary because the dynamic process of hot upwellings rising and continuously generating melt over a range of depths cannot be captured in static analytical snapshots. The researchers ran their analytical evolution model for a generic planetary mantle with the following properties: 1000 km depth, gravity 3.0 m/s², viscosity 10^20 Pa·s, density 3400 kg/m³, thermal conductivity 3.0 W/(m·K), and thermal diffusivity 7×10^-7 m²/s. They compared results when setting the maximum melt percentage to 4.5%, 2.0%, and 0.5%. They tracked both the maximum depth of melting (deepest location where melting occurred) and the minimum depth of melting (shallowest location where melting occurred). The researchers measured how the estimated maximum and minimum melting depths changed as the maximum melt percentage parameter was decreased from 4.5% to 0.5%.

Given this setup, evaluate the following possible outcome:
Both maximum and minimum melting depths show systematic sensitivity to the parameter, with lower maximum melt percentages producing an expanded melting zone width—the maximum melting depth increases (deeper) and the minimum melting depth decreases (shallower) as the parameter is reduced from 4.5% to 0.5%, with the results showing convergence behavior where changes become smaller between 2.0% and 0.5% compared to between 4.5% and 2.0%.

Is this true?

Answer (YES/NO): NO